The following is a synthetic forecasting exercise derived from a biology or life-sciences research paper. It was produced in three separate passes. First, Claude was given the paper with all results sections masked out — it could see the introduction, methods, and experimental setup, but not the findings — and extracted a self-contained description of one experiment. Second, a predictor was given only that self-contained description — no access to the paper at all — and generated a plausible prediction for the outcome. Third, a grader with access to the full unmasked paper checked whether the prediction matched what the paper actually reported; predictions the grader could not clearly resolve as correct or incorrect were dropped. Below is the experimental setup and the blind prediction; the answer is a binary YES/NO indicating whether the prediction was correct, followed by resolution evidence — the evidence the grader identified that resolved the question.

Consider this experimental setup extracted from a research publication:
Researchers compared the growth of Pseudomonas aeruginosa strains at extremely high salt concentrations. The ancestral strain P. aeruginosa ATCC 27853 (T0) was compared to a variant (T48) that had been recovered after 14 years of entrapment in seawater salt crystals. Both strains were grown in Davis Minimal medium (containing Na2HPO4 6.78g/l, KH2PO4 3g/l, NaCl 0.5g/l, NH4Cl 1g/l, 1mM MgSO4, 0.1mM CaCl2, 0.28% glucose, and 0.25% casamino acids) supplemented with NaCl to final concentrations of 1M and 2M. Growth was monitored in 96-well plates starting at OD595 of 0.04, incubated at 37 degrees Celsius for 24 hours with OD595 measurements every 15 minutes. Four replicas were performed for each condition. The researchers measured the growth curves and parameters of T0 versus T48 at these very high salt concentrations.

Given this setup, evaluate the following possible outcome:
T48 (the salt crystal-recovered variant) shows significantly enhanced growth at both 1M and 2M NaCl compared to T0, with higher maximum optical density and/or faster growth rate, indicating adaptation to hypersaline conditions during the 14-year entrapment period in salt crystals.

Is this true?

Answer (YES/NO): NO